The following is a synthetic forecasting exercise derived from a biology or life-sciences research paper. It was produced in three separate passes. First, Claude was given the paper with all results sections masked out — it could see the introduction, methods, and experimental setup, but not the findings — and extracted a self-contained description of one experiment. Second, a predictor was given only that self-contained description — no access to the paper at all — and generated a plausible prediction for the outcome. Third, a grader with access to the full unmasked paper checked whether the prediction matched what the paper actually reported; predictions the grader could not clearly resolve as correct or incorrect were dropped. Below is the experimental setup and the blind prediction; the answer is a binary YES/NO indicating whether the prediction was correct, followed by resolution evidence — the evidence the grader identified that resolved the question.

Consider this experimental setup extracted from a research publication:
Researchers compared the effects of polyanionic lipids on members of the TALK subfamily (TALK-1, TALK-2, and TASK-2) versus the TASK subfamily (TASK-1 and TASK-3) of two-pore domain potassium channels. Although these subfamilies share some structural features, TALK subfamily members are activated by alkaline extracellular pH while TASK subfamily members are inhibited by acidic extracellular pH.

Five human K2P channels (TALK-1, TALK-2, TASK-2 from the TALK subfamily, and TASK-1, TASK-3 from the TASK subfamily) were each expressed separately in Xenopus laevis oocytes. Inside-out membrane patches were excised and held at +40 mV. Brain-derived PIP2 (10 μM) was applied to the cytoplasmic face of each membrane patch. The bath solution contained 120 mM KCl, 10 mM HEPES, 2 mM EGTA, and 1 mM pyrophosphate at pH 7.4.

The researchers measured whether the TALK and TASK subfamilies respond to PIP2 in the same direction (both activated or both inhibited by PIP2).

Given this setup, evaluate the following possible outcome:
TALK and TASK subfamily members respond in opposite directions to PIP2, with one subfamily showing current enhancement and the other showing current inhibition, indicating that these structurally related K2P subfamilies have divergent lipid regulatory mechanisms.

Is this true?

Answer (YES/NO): YES